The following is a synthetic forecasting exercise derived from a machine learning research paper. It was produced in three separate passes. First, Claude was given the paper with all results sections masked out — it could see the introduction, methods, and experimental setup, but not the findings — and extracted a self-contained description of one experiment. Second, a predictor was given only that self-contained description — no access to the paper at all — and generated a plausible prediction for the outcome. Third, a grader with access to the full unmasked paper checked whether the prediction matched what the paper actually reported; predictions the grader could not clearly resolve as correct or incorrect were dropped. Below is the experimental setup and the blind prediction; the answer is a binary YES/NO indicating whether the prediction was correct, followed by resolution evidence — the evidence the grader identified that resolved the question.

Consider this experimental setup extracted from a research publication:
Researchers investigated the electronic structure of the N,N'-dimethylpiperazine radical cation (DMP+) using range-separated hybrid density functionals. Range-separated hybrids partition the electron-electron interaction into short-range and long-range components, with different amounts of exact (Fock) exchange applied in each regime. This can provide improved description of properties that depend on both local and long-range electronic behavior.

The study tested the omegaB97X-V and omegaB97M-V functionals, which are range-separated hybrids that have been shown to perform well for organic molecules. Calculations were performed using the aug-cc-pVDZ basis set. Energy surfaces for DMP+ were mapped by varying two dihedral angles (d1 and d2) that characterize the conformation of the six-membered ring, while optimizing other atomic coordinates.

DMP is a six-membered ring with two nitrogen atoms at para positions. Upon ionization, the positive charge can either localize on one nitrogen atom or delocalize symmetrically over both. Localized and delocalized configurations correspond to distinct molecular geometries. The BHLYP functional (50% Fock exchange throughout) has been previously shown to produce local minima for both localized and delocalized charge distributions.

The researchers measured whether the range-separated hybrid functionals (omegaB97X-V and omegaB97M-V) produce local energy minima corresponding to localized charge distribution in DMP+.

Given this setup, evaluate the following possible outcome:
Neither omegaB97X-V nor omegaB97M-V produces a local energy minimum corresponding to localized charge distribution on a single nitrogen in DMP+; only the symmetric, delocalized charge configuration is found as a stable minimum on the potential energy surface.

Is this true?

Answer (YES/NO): YES